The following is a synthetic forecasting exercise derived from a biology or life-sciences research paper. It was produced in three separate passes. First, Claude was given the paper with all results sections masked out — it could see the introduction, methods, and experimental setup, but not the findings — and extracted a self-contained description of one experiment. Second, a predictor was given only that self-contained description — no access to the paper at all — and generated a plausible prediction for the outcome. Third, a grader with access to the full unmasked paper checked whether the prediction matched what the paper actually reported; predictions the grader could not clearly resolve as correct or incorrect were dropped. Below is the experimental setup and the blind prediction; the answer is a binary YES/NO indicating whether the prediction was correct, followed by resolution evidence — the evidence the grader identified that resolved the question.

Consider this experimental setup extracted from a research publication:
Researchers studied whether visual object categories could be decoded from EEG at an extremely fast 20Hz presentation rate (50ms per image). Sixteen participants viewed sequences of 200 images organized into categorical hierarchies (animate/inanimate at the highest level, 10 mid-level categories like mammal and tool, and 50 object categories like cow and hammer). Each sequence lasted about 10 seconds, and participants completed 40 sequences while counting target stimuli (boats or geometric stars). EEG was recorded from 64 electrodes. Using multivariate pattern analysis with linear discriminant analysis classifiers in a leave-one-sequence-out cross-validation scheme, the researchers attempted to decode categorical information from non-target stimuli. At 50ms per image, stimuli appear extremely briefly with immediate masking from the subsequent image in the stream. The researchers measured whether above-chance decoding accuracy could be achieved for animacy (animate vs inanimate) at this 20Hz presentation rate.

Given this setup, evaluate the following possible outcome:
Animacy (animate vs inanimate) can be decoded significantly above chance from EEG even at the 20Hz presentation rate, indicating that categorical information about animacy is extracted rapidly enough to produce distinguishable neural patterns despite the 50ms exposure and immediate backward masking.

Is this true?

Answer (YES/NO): YES